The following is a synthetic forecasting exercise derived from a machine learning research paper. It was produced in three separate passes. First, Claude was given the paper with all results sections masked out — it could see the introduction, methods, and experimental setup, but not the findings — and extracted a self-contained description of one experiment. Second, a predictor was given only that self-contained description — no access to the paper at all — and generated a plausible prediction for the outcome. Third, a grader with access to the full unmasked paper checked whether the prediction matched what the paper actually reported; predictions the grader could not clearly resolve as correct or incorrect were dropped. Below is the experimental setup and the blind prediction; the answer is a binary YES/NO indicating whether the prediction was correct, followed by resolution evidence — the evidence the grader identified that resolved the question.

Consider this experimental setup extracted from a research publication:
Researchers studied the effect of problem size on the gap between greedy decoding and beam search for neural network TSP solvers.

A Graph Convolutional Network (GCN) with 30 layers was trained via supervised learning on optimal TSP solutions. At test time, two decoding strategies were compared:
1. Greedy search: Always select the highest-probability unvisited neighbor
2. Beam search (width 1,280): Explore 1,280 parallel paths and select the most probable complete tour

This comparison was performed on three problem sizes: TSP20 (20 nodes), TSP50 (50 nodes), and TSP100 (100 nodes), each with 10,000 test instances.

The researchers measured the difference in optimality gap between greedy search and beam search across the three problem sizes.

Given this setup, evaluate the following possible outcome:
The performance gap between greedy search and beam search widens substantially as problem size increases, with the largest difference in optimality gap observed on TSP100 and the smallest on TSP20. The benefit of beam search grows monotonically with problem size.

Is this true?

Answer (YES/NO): YES